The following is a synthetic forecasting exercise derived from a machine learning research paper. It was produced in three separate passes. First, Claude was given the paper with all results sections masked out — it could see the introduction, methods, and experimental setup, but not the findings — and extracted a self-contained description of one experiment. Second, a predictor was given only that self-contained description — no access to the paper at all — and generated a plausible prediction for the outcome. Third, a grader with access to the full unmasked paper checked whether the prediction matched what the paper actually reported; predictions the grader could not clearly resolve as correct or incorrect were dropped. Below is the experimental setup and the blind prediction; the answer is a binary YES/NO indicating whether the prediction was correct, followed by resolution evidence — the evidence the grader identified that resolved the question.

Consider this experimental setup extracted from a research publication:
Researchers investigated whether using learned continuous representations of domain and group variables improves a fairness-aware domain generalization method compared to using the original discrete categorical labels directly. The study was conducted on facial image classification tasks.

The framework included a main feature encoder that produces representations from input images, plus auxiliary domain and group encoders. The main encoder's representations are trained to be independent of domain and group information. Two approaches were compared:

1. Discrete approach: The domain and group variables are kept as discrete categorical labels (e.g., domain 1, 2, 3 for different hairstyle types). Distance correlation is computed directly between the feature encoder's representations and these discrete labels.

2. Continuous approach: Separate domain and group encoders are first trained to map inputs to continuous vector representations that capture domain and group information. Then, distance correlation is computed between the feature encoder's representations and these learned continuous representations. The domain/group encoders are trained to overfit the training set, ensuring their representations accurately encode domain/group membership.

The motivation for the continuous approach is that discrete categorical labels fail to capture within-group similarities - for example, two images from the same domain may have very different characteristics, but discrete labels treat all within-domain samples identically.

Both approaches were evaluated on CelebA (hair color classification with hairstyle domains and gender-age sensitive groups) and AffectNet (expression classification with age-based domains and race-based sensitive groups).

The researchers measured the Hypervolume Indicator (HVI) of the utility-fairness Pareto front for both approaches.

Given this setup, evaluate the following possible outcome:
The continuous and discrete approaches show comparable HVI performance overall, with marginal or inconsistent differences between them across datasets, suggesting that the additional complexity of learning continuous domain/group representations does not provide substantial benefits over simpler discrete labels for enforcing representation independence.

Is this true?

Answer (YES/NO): NO